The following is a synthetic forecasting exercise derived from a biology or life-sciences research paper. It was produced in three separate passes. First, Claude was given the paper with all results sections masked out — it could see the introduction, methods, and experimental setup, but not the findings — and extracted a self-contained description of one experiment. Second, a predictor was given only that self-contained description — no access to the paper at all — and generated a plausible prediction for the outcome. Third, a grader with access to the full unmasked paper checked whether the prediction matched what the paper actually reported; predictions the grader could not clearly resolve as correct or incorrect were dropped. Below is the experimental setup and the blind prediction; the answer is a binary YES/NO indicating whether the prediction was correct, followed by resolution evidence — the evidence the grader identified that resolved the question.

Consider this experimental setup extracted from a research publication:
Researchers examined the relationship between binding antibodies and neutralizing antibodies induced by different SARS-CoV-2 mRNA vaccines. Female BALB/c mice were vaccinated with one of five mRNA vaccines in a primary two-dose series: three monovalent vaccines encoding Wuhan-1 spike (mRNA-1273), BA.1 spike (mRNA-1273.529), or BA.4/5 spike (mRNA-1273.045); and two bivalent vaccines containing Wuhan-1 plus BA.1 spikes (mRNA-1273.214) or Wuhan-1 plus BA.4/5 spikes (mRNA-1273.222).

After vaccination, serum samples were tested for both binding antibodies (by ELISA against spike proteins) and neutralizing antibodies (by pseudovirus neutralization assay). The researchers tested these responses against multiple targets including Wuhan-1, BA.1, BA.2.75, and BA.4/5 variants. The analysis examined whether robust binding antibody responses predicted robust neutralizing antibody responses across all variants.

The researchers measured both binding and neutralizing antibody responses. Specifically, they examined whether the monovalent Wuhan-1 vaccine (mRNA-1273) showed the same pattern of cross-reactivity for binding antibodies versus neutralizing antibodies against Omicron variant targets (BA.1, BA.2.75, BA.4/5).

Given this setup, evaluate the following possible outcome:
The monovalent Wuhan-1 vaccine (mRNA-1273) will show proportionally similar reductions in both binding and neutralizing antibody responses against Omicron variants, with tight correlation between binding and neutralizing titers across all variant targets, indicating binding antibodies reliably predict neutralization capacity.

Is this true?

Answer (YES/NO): NO